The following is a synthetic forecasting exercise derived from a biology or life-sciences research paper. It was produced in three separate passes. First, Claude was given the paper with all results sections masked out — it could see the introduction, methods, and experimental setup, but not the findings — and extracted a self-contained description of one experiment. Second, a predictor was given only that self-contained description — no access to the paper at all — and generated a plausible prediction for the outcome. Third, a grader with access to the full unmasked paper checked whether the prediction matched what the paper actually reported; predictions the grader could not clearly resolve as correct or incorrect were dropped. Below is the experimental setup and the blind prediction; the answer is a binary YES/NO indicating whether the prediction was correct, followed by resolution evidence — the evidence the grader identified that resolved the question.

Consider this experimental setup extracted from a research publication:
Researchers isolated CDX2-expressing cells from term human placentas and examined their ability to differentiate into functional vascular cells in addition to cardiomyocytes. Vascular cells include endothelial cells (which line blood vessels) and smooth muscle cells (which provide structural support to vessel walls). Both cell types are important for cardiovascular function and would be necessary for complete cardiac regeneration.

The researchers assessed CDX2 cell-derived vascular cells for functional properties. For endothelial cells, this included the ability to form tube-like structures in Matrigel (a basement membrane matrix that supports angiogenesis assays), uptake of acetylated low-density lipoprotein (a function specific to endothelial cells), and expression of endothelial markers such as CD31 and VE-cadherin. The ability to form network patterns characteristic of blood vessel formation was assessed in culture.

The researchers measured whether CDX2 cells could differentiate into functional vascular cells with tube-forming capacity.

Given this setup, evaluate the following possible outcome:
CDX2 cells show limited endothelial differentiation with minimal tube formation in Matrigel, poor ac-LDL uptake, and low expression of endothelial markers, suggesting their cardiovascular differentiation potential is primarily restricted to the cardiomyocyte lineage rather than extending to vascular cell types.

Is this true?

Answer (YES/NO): NO